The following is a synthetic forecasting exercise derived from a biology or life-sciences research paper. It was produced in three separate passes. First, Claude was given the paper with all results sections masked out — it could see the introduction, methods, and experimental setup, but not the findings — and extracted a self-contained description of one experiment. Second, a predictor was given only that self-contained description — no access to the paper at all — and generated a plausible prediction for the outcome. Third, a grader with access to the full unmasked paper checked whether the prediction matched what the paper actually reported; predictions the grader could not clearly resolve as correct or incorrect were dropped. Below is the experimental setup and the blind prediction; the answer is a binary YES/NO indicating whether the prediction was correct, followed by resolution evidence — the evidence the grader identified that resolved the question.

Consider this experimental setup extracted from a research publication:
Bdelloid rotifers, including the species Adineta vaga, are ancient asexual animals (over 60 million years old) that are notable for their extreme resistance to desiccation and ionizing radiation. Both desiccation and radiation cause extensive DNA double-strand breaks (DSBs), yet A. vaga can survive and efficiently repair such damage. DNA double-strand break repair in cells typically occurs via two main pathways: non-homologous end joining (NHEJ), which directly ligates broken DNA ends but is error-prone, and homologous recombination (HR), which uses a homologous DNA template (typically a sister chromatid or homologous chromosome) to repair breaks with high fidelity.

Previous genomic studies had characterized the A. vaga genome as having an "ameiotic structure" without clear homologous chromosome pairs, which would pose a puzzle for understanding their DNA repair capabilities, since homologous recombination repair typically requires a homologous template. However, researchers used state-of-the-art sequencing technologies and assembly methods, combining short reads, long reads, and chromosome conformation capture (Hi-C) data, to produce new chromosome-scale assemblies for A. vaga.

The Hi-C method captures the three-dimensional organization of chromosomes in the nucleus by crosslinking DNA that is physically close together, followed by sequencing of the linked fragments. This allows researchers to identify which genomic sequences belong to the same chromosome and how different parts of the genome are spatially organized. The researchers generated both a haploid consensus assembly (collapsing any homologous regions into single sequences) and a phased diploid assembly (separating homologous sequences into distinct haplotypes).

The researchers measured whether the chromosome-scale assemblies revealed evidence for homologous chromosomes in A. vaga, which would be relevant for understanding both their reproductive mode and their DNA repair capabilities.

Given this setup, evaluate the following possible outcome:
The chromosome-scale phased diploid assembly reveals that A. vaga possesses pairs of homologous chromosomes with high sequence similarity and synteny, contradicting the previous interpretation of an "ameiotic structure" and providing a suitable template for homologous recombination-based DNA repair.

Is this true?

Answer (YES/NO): YES